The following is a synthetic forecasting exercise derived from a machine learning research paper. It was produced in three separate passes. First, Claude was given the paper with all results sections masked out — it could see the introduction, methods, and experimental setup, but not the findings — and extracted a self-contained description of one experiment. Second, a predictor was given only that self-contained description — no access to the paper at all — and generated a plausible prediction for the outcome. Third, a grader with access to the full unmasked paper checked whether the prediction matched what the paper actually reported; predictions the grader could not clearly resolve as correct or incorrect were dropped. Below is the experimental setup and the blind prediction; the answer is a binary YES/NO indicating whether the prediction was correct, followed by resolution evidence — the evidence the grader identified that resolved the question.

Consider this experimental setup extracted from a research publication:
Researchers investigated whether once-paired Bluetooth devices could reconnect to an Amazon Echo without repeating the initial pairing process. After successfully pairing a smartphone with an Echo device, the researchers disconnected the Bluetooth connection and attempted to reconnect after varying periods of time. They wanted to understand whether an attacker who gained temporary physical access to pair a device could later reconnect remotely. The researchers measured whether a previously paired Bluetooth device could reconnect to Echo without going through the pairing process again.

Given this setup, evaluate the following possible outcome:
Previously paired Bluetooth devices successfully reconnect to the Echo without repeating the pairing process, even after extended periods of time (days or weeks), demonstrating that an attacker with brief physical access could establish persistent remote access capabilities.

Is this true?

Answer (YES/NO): YES